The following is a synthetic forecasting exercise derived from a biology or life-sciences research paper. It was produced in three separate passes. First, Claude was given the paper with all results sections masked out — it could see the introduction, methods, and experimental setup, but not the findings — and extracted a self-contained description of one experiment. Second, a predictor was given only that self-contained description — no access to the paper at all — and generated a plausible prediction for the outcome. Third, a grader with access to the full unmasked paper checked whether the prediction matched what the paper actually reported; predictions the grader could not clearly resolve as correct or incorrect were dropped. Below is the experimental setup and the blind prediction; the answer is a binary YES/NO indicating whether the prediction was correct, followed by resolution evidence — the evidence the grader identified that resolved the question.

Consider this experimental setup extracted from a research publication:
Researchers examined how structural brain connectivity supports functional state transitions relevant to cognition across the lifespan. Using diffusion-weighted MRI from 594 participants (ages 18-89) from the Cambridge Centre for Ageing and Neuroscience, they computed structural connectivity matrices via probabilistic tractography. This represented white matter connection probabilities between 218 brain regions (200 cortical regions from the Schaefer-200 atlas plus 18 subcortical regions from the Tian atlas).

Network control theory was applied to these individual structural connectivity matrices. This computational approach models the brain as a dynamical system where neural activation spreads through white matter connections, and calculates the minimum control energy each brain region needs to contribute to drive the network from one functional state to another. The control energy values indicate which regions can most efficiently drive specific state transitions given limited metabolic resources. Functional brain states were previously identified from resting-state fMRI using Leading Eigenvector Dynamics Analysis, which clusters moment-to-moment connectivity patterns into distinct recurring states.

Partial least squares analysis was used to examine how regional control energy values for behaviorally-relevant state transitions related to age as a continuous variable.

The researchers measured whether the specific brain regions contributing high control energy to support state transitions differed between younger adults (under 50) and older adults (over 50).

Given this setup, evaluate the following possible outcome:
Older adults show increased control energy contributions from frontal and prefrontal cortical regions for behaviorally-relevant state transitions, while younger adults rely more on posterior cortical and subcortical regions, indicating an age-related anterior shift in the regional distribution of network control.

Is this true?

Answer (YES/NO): NO